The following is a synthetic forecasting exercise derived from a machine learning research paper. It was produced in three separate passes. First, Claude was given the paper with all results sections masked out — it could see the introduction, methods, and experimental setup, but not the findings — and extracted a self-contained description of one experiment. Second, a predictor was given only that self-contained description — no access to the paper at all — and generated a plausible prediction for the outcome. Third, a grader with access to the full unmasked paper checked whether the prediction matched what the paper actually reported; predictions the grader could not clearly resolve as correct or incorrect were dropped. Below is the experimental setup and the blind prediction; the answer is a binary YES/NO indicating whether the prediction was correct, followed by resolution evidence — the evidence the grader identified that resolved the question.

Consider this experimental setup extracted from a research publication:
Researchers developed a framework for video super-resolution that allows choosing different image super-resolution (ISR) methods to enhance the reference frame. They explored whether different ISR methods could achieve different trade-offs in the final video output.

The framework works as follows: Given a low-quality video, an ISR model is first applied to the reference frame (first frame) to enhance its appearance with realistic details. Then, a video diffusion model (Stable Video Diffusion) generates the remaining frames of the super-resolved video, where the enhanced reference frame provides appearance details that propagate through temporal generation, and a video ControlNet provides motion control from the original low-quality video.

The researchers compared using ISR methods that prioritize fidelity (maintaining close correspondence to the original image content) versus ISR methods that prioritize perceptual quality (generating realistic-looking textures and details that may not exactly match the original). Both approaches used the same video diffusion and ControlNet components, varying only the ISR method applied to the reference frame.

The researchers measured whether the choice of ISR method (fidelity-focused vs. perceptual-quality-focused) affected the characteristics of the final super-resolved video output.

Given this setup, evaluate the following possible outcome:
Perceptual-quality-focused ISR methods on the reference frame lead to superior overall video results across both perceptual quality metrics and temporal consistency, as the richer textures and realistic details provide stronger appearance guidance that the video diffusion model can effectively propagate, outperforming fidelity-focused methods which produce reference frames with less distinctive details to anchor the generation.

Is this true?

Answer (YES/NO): NO